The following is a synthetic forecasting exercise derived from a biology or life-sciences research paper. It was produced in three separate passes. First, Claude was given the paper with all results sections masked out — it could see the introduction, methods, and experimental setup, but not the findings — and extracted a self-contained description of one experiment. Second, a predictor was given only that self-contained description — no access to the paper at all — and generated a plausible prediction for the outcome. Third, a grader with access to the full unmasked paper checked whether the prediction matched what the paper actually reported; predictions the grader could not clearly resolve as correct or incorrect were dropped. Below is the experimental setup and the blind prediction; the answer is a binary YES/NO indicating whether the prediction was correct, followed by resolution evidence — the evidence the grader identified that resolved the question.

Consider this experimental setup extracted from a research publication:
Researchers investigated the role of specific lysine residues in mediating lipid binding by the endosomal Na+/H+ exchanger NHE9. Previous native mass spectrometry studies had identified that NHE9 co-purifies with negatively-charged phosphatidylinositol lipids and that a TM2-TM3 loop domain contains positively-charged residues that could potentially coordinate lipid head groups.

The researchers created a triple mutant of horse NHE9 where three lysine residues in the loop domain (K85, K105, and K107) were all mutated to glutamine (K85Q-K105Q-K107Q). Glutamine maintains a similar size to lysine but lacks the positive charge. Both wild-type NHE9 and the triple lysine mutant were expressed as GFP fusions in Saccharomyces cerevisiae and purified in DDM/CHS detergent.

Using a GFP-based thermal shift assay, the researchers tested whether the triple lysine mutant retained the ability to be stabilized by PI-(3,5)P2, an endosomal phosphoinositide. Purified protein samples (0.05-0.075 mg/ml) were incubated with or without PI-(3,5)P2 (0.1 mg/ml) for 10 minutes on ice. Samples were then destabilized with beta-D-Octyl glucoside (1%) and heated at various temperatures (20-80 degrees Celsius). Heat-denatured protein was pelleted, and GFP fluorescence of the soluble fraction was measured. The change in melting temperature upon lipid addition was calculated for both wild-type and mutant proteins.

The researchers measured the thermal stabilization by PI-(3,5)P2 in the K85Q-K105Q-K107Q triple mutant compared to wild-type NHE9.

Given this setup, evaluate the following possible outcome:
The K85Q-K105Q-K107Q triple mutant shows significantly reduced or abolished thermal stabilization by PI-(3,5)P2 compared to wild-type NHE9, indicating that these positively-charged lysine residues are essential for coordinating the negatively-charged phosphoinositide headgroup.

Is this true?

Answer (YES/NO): YES